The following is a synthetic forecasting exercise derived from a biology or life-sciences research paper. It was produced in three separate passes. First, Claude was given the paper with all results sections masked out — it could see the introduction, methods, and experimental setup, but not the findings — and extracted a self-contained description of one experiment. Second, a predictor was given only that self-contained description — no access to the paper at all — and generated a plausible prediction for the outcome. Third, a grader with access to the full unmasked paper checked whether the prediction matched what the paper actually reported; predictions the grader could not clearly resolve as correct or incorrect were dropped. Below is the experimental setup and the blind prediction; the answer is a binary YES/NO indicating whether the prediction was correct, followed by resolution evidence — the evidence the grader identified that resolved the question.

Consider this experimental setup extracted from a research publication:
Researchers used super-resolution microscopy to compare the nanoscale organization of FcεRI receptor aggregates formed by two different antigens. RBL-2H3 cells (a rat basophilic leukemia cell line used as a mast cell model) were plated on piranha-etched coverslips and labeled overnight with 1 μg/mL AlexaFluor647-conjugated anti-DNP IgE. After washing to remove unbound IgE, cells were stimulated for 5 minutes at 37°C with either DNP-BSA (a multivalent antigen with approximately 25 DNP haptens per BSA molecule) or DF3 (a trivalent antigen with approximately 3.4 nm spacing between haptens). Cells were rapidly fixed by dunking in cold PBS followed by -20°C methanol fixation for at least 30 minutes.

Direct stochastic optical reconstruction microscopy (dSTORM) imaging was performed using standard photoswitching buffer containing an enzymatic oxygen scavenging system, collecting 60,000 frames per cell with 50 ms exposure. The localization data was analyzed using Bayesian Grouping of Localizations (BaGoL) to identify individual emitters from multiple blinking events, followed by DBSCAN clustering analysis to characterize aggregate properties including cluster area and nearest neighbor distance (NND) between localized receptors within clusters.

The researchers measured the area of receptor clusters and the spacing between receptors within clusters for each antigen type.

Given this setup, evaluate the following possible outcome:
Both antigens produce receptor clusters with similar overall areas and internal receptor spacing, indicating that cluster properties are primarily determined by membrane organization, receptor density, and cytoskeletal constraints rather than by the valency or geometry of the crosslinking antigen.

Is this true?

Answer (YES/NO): NO